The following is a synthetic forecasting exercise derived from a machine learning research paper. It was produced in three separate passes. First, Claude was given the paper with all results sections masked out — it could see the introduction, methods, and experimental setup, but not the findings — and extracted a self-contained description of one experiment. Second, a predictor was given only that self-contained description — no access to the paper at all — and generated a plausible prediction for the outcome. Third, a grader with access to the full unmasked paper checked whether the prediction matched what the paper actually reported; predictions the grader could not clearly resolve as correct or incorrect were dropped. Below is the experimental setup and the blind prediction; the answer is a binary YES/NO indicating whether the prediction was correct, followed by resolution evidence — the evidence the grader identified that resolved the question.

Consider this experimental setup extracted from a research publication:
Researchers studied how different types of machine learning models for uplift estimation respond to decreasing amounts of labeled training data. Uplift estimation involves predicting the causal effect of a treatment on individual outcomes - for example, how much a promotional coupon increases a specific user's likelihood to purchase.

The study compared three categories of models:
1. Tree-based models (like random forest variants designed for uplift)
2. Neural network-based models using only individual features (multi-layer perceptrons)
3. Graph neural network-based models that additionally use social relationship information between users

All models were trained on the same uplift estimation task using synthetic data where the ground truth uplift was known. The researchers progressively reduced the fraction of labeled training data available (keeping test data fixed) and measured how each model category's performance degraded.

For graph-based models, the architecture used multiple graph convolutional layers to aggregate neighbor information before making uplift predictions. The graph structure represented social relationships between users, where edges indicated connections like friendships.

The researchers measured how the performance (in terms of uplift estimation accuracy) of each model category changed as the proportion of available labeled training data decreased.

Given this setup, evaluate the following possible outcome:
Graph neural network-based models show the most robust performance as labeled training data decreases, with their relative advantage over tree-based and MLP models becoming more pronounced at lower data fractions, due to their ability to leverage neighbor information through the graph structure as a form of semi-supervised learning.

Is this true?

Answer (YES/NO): NO